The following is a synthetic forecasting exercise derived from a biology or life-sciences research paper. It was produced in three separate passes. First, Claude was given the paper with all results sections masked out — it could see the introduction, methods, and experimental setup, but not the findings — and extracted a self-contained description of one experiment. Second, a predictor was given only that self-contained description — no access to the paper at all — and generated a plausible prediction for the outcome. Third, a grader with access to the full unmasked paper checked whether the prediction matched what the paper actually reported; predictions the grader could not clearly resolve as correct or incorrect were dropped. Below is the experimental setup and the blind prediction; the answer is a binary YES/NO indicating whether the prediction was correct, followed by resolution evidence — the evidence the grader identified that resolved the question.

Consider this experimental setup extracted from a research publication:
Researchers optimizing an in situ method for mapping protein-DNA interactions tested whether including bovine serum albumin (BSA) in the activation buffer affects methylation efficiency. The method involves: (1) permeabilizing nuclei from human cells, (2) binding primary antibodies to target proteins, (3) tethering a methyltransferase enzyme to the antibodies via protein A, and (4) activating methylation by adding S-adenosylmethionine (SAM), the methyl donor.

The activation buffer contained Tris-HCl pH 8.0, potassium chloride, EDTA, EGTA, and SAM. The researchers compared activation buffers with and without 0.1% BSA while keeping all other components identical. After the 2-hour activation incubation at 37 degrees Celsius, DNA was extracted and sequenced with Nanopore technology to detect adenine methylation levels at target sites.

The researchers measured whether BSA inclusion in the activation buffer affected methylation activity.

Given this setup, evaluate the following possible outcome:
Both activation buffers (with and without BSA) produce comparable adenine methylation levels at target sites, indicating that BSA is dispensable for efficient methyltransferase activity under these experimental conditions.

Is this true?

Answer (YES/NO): NO